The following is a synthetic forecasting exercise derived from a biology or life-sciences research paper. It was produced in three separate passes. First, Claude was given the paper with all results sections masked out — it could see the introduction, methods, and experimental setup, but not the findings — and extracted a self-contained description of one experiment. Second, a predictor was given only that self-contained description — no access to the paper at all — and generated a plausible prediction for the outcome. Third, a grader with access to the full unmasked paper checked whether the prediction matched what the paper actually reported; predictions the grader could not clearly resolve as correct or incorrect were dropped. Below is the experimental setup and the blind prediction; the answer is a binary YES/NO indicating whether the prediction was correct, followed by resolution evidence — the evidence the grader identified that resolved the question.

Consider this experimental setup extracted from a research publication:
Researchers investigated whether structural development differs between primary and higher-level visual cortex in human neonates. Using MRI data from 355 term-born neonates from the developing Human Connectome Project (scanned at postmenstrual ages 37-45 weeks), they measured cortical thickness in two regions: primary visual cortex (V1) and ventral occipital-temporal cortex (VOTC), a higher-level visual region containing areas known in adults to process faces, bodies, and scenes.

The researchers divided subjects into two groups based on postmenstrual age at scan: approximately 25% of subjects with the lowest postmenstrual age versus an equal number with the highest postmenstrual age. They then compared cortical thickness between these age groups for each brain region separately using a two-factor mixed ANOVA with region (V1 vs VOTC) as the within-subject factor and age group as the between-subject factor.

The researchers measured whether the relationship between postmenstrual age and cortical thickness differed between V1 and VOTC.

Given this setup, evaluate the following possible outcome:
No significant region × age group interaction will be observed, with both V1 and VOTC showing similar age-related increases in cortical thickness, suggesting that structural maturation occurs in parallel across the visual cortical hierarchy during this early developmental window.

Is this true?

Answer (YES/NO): NO